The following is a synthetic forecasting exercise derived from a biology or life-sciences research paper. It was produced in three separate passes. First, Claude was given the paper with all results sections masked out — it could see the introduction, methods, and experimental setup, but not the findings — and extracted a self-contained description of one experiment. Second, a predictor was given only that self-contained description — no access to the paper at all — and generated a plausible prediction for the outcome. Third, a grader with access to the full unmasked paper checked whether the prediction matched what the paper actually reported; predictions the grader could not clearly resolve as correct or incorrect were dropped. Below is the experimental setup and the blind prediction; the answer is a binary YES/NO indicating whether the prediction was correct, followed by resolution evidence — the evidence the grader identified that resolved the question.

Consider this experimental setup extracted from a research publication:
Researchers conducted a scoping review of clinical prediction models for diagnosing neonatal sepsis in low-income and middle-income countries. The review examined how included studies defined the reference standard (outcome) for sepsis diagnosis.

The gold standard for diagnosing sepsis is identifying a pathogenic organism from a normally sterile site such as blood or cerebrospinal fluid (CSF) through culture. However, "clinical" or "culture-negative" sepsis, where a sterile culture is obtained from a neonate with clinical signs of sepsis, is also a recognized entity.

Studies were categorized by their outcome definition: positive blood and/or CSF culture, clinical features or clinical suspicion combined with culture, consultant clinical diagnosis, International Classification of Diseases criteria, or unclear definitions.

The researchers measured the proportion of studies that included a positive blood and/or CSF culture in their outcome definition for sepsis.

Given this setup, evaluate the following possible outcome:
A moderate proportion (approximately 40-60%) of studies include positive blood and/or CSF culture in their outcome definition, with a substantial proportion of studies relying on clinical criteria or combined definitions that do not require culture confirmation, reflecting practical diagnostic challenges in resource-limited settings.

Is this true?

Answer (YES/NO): NO